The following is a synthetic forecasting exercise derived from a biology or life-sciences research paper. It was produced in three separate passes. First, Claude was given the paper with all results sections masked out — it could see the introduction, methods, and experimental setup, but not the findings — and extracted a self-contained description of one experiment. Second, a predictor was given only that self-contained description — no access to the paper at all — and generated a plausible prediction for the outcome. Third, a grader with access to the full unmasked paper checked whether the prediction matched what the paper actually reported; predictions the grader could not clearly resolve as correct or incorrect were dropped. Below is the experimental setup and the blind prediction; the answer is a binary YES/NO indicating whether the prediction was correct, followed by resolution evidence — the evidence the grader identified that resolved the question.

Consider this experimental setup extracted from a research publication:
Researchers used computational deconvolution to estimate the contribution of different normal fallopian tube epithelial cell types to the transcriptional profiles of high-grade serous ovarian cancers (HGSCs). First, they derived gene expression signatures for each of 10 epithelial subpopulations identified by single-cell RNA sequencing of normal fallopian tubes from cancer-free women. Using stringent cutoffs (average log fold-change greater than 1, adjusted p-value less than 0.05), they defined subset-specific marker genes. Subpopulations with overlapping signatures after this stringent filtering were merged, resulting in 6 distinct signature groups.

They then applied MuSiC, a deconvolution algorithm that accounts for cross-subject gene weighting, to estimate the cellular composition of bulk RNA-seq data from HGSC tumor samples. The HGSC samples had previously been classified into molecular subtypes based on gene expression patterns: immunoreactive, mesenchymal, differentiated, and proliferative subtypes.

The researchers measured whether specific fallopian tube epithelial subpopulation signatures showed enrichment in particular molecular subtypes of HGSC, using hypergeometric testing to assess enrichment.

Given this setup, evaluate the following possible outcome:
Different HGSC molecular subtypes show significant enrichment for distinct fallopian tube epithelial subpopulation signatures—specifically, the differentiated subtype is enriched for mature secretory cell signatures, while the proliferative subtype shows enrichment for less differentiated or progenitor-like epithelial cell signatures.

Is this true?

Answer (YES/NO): NO